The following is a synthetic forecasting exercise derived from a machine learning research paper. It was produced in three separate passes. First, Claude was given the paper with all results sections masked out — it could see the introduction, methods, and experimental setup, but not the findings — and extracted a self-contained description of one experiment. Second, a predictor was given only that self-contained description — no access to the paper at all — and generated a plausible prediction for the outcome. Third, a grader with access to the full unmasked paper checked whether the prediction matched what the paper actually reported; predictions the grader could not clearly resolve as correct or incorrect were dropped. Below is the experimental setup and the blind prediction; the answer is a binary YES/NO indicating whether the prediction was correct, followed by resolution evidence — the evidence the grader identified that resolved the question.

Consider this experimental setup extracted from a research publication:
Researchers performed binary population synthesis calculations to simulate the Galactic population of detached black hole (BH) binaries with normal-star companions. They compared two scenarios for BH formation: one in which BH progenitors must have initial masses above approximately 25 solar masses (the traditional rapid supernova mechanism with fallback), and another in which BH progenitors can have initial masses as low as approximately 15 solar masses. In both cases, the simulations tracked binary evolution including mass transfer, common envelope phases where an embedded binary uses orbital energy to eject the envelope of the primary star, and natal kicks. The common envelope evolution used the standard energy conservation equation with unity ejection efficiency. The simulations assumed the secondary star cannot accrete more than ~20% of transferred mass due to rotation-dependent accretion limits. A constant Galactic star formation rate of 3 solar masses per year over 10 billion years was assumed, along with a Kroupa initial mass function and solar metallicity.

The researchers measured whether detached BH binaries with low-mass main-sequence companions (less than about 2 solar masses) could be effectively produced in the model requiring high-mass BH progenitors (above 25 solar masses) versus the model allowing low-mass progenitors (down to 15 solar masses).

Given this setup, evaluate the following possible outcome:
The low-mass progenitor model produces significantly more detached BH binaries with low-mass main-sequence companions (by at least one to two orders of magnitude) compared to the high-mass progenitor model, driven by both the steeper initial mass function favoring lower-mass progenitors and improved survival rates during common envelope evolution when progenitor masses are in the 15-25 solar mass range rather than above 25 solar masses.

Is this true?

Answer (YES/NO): YES